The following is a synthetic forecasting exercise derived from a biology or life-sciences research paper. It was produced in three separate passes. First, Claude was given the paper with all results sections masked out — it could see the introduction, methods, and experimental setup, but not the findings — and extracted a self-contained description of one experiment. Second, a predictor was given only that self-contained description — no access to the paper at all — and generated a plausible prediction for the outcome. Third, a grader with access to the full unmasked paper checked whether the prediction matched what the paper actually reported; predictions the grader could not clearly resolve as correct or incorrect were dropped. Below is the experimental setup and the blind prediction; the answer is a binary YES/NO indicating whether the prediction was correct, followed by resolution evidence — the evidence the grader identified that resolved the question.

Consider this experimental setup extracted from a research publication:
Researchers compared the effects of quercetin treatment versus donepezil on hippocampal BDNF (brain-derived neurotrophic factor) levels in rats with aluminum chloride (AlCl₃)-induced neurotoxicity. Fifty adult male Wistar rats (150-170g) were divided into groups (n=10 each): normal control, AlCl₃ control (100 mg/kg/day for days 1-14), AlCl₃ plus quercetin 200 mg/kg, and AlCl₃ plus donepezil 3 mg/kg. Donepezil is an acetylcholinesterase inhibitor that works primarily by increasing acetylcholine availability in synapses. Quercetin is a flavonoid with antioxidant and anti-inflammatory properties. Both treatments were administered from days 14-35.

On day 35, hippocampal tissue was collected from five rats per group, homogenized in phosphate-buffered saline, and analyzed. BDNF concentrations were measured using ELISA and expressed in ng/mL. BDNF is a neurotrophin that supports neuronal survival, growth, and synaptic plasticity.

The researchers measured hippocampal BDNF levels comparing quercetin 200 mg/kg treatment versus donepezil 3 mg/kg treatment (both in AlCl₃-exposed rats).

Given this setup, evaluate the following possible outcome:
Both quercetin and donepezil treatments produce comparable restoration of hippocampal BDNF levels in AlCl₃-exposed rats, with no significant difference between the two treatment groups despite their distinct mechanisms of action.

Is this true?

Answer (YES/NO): YES